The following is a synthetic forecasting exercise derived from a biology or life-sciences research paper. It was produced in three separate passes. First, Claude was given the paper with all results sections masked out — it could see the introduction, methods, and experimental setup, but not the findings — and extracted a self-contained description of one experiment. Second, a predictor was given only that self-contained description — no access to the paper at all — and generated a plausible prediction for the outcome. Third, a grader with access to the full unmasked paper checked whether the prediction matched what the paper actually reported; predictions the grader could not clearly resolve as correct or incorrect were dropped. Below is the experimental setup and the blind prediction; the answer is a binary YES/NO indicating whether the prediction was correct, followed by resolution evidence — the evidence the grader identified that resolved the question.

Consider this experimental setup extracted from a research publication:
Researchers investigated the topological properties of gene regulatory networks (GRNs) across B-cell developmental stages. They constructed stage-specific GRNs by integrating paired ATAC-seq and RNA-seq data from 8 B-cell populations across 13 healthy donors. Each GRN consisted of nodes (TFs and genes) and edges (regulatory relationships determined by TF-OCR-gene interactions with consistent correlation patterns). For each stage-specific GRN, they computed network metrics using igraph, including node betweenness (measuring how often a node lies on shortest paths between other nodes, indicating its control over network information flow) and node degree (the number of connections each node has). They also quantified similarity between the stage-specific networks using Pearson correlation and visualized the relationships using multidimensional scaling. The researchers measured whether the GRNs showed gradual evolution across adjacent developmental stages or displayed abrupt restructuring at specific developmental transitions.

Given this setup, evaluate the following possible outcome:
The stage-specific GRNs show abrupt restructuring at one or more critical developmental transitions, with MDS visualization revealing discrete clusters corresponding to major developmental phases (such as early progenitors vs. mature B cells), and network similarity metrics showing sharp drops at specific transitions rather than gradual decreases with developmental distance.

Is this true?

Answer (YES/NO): NO